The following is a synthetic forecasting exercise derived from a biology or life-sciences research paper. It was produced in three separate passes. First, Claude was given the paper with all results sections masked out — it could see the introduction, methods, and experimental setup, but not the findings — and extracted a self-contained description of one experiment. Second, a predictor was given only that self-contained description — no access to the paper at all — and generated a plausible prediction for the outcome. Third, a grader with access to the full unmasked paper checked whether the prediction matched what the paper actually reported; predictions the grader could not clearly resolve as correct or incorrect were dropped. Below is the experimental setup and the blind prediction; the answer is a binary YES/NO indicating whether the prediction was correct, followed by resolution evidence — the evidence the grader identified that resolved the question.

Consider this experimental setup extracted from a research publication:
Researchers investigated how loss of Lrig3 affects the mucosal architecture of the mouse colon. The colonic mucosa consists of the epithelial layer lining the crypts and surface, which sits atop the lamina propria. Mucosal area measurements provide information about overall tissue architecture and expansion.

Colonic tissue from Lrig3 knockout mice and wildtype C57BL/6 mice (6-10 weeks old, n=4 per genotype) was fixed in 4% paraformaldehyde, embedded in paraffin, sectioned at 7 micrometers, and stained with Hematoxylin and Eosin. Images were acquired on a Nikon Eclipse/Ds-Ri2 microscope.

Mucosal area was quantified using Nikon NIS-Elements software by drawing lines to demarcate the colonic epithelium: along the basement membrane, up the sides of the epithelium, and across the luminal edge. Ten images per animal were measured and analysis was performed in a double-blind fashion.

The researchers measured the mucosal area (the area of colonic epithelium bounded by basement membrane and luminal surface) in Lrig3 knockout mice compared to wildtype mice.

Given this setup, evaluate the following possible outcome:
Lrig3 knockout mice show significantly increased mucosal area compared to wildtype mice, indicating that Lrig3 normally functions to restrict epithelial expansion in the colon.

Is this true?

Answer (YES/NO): YES